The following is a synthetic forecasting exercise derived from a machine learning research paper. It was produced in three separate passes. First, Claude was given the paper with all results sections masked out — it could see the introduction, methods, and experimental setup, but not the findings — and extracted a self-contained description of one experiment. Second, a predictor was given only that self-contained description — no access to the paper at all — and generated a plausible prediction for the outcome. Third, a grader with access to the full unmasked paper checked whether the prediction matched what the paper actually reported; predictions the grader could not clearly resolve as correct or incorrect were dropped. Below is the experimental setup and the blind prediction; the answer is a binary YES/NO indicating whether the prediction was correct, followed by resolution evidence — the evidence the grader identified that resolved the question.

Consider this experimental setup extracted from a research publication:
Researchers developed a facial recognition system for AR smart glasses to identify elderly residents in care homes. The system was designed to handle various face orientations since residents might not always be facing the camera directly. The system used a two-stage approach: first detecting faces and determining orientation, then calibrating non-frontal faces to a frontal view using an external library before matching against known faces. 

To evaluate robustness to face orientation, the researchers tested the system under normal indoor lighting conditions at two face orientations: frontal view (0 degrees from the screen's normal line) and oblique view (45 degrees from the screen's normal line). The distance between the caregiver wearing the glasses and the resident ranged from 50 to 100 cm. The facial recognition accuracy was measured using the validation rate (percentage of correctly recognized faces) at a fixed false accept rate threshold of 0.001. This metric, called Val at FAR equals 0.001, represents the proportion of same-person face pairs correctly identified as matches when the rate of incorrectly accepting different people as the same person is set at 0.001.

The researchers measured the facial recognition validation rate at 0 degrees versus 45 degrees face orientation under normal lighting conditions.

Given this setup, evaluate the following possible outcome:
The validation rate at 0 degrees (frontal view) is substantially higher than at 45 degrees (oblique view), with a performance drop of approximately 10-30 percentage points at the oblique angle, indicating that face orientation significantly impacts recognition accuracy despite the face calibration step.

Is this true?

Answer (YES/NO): NO